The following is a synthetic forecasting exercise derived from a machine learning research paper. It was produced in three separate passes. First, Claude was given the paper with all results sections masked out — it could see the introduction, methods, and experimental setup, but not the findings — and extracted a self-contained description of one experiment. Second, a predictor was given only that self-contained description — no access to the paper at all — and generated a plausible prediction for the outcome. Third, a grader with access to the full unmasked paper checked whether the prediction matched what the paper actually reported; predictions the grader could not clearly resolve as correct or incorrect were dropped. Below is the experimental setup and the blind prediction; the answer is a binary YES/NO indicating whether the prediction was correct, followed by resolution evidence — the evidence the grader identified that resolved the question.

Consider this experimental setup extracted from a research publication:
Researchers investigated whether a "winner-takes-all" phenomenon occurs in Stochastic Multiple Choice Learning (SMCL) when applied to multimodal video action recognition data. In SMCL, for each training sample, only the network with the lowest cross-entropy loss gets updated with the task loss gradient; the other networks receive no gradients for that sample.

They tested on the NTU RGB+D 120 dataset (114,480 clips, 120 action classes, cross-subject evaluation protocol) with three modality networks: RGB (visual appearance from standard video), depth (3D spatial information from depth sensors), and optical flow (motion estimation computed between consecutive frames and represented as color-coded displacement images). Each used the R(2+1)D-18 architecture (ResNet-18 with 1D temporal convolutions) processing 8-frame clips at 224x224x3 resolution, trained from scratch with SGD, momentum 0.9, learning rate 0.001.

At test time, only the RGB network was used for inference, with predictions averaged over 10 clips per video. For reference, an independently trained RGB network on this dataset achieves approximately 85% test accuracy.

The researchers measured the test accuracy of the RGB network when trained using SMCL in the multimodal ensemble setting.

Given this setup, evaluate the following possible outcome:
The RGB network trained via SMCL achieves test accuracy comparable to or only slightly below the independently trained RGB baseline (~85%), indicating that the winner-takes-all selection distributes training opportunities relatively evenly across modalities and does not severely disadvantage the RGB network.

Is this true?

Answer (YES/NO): NO